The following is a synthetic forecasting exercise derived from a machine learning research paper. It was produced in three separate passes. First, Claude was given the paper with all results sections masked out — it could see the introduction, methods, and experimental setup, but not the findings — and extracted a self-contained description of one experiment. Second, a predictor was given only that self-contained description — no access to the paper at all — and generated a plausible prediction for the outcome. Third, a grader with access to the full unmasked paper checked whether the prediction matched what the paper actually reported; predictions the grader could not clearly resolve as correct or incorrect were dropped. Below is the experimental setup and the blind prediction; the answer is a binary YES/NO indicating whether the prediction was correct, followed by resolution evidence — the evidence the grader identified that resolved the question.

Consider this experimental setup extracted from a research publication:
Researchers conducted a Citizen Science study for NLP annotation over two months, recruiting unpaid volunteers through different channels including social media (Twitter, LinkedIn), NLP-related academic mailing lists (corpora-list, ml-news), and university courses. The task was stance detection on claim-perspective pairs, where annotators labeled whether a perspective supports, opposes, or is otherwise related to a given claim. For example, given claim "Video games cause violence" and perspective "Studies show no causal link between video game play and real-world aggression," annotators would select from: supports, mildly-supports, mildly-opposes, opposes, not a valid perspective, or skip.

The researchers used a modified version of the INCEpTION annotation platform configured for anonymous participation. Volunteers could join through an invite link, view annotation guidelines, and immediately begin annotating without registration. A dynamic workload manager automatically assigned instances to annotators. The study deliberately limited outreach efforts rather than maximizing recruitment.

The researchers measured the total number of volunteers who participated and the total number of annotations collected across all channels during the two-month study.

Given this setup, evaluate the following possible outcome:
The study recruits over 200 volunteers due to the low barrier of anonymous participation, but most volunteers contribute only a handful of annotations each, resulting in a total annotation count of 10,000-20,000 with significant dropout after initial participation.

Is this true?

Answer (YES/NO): NO